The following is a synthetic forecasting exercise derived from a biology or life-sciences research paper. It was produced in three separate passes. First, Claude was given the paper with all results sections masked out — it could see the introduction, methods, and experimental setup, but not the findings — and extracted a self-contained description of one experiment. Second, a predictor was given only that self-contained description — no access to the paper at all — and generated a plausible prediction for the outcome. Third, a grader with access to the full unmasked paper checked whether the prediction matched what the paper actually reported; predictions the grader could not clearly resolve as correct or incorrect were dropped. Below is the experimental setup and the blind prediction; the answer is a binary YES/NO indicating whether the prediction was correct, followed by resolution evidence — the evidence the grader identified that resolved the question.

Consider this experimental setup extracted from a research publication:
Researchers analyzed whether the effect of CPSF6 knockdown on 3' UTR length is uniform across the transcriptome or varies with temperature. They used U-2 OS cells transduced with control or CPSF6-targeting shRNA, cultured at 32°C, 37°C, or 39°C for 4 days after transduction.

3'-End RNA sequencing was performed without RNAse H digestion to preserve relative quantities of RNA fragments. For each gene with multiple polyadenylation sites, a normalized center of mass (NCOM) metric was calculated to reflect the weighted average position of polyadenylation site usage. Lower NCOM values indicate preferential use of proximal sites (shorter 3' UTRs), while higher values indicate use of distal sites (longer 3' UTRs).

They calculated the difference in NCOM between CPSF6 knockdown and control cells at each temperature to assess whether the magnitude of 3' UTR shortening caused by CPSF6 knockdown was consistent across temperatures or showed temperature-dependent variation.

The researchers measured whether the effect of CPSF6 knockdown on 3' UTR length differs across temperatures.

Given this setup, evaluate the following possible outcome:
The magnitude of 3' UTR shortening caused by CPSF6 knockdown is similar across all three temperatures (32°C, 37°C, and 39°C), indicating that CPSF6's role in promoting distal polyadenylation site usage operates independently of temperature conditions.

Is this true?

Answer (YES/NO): YES